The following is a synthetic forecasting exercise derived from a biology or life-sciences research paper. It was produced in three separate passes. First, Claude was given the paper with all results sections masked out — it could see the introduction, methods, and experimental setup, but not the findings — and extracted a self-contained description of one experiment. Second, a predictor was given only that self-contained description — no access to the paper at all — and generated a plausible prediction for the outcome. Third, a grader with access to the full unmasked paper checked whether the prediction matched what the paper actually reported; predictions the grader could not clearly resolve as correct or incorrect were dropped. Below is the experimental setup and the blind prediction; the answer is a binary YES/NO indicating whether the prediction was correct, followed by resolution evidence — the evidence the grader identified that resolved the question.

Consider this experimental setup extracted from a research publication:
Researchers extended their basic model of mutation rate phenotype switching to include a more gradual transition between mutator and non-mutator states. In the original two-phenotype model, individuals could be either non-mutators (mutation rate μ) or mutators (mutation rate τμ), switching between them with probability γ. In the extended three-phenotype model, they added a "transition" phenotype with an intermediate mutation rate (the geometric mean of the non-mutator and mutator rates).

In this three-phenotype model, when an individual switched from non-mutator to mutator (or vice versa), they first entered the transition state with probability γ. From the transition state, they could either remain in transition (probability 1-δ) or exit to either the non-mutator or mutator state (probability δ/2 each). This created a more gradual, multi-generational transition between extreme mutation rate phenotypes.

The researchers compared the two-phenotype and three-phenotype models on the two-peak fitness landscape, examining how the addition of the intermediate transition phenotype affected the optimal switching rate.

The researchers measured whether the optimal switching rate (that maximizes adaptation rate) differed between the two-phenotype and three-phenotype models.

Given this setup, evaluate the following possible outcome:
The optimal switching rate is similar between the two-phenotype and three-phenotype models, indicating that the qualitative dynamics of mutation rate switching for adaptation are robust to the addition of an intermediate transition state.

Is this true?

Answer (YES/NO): NO